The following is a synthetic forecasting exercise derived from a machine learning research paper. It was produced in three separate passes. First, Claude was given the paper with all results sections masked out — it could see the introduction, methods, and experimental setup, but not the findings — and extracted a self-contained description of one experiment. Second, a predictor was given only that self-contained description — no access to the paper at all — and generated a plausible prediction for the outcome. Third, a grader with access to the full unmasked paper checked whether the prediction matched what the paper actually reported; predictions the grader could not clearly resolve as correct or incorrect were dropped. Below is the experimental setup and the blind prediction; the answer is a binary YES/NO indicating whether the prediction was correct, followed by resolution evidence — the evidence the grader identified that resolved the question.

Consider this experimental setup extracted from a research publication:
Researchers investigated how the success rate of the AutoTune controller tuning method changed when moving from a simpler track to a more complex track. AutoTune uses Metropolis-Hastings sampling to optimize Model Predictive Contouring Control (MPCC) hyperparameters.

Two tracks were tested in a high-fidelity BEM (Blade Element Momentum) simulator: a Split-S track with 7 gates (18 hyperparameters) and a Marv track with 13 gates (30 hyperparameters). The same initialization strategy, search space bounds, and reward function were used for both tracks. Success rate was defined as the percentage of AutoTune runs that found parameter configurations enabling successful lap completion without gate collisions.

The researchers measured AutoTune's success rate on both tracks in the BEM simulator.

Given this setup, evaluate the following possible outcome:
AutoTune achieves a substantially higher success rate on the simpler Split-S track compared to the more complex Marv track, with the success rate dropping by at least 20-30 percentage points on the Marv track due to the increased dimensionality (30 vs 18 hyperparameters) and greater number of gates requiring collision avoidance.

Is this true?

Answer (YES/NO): YES